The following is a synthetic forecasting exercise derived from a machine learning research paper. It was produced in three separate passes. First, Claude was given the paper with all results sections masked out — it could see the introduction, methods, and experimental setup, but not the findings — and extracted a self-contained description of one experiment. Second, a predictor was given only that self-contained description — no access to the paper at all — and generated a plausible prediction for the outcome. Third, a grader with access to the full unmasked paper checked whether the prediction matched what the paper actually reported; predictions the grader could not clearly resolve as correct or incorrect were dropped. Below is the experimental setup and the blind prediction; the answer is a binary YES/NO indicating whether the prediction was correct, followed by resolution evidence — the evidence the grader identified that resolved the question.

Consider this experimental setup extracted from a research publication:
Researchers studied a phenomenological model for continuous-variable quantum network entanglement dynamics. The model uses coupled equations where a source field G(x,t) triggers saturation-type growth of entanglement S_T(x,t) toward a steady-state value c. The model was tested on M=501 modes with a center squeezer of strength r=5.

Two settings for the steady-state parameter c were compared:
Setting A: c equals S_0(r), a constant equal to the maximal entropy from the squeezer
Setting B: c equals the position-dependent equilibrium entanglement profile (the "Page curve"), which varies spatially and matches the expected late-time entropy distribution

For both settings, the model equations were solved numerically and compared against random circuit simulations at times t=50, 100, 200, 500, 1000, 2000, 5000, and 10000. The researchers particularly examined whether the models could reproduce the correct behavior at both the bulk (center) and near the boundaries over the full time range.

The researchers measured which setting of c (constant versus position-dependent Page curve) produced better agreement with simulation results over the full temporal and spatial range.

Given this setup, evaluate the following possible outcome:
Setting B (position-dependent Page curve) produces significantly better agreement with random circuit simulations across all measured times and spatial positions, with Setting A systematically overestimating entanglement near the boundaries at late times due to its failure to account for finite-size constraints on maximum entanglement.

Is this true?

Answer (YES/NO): NO